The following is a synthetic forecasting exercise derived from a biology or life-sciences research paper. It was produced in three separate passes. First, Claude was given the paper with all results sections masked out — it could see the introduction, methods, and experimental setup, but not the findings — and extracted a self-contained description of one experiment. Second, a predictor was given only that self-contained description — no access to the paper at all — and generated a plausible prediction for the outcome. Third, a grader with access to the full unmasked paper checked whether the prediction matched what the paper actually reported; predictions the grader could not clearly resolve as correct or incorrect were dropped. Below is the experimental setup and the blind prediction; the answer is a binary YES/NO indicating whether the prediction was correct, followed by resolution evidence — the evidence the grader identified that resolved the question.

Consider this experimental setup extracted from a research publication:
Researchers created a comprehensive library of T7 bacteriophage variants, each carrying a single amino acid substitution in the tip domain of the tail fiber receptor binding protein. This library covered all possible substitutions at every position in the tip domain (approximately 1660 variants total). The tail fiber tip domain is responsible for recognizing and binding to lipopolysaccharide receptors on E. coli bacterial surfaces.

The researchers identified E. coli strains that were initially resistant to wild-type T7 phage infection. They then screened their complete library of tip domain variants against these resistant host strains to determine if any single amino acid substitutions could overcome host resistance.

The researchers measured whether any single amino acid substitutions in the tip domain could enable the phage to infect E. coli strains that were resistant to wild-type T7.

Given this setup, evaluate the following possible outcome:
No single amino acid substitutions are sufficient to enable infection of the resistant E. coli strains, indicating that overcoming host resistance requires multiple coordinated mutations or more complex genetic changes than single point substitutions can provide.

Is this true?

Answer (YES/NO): NO